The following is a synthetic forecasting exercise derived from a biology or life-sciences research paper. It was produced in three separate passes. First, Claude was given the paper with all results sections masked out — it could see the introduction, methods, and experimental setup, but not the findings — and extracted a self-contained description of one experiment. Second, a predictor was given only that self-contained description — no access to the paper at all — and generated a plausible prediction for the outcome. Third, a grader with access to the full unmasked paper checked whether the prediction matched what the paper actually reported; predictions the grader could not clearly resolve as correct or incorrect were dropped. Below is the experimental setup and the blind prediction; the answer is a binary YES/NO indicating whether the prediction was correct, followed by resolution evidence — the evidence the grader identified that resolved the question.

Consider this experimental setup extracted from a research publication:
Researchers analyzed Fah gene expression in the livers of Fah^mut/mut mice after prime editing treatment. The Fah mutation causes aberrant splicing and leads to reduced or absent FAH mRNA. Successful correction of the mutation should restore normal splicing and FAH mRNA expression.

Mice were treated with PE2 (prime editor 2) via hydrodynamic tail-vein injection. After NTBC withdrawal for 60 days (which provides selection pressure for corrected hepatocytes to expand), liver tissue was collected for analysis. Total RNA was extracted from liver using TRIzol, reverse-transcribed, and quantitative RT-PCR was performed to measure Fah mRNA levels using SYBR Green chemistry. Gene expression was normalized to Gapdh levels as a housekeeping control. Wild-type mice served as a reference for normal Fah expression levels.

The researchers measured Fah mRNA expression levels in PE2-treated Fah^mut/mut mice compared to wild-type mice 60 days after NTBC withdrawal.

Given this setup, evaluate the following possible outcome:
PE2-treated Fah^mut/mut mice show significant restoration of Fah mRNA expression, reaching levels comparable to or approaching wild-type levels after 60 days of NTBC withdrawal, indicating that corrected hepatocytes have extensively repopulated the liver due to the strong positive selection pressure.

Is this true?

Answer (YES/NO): NO